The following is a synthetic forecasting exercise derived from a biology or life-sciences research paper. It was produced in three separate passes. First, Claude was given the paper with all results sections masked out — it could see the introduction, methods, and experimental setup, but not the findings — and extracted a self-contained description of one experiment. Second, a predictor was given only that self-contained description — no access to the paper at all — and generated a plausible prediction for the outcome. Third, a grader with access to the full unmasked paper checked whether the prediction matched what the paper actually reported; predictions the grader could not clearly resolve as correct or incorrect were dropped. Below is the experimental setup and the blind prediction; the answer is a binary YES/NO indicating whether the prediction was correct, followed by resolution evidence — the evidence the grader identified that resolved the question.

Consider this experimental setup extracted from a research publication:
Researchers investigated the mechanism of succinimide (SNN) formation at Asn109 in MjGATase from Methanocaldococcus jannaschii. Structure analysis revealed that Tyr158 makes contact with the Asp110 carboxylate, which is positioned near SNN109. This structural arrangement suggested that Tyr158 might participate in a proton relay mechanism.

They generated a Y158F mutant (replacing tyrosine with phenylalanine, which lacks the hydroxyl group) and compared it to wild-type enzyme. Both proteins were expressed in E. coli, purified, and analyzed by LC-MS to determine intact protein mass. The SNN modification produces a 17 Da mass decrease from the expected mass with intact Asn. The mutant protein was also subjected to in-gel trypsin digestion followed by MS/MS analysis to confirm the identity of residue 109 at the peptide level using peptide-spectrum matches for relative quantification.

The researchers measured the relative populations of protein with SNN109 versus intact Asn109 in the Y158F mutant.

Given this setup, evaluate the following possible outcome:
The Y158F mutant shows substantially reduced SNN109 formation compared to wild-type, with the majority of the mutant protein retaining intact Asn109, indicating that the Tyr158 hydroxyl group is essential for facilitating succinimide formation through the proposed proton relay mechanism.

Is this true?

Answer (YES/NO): YES